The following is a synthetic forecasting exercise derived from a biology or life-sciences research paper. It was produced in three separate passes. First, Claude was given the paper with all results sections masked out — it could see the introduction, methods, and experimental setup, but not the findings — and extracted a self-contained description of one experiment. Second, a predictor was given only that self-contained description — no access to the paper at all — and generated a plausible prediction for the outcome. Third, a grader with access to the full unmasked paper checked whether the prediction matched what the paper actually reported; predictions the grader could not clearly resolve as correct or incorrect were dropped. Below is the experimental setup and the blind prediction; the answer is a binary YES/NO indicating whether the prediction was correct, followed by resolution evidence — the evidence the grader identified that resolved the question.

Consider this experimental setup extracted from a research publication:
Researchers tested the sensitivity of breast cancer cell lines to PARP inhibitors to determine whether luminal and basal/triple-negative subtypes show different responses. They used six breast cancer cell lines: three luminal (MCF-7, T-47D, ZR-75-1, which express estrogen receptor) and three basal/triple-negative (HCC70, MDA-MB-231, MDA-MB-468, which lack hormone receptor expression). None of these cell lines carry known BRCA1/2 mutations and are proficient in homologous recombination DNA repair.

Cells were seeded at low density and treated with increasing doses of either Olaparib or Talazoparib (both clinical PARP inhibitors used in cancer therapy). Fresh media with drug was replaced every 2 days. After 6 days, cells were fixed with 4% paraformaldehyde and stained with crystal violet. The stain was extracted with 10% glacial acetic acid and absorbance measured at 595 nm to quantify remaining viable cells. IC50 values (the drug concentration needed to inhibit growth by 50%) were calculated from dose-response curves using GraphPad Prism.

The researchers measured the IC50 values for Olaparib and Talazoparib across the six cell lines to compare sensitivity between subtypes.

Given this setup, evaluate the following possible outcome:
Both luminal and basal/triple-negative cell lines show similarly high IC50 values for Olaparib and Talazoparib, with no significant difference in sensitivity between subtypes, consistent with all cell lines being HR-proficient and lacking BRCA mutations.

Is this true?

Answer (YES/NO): NO